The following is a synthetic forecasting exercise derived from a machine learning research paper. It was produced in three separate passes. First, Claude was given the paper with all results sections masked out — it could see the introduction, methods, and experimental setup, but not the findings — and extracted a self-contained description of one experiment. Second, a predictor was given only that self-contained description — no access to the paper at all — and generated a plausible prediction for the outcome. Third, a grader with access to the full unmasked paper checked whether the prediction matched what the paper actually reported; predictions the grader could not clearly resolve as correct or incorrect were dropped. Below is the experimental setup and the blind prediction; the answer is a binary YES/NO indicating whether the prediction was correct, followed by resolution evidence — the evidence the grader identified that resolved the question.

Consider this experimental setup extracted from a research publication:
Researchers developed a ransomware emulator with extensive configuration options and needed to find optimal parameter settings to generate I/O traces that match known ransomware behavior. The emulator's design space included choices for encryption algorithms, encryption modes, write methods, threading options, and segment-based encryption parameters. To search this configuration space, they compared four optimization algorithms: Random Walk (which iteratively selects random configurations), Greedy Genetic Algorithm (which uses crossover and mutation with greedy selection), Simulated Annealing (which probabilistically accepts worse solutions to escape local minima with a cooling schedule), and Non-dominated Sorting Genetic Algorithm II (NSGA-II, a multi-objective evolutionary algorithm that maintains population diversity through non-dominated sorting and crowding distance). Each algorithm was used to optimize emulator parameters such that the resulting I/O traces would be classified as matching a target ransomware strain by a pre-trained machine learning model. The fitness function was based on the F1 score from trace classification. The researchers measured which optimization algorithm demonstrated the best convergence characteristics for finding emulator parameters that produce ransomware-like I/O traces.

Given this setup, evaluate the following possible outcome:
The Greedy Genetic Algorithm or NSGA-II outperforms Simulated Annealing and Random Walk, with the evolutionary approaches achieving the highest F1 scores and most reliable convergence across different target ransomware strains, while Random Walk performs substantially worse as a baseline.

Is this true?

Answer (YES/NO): NO